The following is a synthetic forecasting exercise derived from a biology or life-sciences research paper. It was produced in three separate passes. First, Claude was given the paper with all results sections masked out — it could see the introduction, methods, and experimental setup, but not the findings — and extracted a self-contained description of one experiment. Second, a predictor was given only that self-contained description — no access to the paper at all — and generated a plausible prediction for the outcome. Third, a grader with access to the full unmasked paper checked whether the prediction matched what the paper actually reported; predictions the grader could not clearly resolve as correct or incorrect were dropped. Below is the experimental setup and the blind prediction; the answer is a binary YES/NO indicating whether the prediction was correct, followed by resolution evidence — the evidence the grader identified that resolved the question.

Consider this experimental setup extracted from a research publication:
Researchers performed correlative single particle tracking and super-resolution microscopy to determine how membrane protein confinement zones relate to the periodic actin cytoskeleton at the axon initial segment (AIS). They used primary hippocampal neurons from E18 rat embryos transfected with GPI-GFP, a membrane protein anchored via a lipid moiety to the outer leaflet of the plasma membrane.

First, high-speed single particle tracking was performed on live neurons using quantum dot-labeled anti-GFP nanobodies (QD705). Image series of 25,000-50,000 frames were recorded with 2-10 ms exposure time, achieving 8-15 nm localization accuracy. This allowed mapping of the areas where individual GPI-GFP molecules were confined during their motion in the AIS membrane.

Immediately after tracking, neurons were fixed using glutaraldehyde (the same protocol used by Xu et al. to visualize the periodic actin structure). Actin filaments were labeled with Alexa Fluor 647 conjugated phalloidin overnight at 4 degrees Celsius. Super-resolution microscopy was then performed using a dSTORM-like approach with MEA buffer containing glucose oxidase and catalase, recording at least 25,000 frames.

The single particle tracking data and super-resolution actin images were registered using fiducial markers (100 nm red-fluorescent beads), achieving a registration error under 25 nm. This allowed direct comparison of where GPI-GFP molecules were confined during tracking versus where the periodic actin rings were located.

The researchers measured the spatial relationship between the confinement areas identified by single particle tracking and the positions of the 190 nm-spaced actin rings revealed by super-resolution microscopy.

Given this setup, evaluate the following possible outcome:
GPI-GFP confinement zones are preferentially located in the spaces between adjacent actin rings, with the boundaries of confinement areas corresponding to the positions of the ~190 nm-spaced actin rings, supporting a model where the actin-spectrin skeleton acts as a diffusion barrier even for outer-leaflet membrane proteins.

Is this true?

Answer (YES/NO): YES